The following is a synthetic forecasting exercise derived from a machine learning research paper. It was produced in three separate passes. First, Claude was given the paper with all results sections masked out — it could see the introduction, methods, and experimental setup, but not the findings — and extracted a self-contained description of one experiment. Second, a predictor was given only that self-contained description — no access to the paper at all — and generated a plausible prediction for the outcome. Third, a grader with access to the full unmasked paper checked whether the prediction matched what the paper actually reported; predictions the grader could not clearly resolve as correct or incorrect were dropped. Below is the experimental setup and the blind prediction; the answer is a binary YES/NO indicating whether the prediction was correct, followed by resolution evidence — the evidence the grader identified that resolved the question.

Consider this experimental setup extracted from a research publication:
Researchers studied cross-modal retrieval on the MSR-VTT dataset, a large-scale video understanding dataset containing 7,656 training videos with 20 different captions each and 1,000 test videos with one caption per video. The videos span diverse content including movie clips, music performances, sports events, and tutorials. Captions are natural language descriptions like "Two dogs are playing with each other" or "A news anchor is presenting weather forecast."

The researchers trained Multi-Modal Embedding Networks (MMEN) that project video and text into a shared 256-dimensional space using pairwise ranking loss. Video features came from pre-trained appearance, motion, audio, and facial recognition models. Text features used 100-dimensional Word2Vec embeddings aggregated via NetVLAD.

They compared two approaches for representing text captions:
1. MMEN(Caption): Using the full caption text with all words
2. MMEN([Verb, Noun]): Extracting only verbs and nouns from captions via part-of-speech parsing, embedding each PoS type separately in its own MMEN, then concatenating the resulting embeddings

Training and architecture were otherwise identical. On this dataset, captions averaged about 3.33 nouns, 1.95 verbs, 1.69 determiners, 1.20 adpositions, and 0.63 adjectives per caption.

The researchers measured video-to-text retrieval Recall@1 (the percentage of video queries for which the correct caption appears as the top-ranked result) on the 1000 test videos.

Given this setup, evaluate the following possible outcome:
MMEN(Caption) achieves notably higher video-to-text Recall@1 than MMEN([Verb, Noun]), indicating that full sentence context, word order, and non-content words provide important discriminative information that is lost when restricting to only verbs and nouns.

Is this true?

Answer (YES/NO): NO